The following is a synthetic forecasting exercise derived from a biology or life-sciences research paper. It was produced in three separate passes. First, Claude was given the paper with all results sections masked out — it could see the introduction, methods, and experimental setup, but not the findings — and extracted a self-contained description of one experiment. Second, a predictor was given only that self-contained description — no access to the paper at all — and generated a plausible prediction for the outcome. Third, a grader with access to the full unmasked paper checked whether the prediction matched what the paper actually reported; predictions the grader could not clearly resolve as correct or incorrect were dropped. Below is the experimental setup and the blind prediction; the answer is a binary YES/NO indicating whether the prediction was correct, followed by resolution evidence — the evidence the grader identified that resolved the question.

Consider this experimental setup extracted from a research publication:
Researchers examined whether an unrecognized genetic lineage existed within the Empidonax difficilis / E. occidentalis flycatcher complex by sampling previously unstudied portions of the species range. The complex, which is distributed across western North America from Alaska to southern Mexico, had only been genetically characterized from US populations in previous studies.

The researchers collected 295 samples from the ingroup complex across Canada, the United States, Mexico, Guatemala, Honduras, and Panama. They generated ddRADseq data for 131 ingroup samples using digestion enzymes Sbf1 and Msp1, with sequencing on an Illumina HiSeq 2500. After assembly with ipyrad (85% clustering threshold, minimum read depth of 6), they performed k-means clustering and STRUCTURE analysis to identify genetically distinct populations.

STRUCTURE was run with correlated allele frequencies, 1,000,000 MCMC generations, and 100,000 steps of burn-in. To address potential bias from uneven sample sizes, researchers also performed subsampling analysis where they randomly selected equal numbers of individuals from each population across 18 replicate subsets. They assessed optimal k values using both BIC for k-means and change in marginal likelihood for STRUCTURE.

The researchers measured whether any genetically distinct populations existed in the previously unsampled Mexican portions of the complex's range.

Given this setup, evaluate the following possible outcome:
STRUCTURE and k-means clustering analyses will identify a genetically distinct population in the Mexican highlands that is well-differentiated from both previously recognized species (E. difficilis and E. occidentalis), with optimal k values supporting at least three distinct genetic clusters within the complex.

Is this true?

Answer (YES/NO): YES